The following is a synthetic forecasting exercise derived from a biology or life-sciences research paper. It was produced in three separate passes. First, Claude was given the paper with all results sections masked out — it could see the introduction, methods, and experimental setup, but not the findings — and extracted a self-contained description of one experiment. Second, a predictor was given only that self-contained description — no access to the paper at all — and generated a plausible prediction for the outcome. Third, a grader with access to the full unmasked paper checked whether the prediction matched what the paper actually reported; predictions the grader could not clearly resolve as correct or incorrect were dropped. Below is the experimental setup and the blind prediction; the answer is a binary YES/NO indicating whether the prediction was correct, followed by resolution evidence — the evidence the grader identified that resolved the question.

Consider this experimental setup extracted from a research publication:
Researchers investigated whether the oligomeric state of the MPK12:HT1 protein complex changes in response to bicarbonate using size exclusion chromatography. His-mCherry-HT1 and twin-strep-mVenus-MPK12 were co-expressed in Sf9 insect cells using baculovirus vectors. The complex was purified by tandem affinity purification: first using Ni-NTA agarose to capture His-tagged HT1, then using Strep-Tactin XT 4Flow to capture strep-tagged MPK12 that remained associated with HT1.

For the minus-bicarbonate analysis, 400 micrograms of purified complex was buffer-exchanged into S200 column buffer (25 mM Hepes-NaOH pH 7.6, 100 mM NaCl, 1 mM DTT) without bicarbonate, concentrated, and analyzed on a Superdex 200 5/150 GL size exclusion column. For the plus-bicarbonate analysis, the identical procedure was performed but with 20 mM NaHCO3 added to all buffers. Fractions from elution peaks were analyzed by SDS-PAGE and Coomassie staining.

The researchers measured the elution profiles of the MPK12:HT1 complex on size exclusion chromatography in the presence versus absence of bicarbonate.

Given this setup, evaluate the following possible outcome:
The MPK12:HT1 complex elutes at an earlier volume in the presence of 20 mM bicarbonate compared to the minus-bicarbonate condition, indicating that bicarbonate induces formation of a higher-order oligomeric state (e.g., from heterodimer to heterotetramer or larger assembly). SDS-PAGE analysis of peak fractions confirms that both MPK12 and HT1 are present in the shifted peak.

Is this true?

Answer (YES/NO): NO